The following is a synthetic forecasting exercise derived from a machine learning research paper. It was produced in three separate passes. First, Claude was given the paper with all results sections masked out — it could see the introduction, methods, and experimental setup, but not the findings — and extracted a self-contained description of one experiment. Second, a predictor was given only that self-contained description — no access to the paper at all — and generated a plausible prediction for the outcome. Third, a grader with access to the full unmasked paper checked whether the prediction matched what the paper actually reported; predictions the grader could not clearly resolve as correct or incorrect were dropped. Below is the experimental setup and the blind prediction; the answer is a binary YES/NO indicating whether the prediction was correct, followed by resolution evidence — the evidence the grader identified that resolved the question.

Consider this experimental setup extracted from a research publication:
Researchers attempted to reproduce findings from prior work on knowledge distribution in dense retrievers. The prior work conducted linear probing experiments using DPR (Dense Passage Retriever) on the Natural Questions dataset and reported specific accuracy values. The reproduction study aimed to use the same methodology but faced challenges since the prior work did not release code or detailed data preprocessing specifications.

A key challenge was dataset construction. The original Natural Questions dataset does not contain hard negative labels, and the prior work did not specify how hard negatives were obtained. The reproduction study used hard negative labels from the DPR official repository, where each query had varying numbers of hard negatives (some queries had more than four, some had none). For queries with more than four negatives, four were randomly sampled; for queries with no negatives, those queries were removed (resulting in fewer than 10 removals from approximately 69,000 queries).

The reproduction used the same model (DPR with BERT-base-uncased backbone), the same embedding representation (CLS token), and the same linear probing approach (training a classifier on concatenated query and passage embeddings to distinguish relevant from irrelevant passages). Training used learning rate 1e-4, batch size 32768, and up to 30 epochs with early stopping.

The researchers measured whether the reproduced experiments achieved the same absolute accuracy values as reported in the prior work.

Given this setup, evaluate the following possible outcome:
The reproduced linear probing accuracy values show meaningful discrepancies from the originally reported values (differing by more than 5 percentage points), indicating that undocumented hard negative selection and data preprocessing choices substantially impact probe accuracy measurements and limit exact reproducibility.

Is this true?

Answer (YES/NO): YES